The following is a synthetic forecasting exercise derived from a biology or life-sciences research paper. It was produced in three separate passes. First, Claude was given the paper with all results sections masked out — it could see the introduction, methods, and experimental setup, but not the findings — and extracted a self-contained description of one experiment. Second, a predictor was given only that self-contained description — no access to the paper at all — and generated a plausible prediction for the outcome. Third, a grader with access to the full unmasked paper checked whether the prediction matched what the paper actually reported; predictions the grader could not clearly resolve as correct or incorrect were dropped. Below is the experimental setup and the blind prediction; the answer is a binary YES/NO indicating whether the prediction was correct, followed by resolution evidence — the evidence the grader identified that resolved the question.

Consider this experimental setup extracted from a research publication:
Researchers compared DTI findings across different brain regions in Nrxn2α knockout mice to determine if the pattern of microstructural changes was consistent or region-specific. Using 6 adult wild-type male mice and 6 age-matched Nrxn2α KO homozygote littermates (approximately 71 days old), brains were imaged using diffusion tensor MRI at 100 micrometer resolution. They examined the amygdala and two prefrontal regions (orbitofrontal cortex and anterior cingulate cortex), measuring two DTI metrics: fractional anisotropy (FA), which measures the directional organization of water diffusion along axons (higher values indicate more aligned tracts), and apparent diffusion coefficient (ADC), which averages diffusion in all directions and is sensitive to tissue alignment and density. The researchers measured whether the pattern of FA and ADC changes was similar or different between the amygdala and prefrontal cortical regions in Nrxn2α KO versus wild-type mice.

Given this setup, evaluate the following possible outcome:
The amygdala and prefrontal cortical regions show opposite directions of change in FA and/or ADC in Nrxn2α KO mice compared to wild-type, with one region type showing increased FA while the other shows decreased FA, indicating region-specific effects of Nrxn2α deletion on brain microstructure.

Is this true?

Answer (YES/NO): NO